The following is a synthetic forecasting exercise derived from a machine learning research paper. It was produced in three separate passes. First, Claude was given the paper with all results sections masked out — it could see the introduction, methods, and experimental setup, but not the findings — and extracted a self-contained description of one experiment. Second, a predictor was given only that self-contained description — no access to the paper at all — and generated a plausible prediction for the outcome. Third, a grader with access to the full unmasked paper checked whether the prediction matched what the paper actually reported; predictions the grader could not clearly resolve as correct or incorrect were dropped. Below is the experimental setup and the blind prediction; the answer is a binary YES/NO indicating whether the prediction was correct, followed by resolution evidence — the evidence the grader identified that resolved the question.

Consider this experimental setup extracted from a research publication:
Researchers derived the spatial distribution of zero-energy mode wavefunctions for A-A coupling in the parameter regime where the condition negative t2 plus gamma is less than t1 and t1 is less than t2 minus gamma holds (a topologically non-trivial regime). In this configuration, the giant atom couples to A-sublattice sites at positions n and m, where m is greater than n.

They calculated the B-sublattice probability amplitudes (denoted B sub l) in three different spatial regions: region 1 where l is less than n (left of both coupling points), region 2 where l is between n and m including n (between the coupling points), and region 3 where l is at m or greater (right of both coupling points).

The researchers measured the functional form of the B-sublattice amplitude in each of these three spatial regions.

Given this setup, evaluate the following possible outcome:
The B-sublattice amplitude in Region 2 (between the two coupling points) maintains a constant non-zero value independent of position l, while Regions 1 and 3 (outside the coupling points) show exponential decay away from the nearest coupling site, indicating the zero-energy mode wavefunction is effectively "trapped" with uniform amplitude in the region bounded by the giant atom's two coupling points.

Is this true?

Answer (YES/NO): NO